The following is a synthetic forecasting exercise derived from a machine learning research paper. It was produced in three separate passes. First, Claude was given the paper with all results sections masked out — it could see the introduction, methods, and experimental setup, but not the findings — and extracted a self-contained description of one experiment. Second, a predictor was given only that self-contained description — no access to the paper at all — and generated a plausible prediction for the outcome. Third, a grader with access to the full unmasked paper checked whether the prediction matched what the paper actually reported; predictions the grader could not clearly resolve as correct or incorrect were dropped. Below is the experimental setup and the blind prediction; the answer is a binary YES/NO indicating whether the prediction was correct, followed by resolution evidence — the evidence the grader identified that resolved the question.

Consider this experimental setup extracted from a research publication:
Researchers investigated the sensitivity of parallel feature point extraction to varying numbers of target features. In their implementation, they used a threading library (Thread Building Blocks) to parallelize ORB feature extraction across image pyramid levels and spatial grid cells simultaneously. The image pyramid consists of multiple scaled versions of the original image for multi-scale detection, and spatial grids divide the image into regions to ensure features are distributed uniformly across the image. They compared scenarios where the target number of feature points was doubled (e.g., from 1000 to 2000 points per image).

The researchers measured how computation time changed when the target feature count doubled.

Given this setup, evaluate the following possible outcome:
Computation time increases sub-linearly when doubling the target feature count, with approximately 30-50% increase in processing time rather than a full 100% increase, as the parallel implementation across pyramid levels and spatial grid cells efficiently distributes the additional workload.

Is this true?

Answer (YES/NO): NO